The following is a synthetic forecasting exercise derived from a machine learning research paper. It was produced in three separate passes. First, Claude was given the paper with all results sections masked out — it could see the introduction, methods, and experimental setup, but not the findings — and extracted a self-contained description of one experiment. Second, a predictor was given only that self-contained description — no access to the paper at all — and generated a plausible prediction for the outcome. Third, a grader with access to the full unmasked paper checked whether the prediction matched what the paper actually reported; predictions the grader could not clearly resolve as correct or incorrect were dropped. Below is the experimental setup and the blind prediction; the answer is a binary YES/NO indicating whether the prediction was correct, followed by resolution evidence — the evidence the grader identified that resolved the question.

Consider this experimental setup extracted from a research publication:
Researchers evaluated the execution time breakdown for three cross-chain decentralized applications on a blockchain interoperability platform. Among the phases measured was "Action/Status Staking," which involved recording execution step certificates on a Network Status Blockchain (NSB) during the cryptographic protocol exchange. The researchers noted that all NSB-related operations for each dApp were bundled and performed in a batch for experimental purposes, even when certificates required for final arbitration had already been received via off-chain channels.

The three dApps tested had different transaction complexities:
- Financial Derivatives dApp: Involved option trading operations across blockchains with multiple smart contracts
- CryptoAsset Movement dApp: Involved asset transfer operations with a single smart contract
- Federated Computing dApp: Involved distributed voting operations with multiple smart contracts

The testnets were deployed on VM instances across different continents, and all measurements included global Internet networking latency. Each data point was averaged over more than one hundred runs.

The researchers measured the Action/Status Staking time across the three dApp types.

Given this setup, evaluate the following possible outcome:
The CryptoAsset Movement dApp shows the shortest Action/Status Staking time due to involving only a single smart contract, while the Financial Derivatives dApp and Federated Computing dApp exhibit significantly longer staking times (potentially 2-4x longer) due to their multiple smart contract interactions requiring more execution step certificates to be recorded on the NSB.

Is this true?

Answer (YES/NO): NO